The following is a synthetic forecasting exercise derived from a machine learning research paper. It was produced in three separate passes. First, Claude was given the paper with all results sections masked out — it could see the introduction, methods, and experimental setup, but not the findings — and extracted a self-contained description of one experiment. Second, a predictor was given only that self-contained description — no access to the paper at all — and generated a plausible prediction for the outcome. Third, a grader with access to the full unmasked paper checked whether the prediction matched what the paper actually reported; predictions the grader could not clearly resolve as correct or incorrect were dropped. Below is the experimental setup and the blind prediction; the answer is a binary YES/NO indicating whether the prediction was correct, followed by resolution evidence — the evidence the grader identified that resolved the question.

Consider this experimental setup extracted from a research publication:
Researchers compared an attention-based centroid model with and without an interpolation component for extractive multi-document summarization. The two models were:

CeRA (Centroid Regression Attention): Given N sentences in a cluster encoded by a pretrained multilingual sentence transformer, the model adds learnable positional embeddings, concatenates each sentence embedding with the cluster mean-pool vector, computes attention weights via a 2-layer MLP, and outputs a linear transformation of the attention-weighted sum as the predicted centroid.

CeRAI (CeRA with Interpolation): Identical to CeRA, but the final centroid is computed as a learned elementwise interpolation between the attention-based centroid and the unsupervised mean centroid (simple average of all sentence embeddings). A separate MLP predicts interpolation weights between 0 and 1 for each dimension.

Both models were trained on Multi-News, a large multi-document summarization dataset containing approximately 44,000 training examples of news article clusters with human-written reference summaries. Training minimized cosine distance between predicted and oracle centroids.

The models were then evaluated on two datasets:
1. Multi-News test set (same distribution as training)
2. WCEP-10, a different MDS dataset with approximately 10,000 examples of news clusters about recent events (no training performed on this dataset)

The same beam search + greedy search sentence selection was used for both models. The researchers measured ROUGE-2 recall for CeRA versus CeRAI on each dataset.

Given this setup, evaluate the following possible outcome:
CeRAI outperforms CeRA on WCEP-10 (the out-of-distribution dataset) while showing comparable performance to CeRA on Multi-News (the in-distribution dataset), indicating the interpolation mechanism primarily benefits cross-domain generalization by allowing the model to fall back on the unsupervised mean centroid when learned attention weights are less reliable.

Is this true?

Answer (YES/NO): NO